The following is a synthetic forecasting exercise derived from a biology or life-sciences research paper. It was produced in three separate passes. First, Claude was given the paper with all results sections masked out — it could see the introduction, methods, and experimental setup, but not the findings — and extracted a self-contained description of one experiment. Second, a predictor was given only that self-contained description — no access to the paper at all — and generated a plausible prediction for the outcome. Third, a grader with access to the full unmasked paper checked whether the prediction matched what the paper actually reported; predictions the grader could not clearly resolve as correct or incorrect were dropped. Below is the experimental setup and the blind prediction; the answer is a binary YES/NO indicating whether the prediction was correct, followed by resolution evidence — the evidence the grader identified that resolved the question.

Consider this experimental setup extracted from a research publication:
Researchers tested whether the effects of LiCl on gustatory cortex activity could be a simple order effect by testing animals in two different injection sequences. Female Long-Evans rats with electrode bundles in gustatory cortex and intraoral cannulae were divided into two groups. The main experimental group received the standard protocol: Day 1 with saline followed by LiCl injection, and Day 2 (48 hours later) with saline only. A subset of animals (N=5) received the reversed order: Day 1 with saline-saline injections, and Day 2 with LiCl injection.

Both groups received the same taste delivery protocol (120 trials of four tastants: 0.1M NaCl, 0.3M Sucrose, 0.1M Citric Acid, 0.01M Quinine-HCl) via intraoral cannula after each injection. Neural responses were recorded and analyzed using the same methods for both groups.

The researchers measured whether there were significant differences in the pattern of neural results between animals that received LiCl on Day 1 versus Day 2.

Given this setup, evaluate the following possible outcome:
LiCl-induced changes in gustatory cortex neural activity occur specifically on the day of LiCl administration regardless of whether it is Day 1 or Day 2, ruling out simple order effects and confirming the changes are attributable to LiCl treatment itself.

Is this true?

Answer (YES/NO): YES